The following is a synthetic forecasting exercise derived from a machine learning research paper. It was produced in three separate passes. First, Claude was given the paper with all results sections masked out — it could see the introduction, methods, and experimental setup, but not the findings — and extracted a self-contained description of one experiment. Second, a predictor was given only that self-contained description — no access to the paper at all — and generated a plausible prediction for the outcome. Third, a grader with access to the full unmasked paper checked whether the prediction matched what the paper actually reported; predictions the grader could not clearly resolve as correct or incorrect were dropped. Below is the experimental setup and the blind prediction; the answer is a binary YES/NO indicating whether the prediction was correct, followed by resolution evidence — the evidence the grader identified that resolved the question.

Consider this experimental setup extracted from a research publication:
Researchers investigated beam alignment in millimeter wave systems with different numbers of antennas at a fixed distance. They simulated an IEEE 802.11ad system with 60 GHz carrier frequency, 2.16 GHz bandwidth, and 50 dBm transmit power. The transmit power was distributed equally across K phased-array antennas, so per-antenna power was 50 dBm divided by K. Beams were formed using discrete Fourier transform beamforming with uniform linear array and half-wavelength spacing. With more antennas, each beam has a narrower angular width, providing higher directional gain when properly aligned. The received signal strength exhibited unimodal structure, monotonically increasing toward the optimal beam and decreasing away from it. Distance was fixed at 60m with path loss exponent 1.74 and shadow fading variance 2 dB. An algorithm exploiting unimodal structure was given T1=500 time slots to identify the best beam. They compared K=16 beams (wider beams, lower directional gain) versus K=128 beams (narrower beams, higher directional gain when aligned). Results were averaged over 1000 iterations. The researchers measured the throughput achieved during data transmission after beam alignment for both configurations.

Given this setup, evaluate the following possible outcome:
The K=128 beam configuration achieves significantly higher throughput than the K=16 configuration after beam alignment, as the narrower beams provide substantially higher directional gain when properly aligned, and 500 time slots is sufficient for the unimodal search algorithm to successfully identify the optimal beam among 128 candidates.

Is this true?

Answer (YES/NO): YES